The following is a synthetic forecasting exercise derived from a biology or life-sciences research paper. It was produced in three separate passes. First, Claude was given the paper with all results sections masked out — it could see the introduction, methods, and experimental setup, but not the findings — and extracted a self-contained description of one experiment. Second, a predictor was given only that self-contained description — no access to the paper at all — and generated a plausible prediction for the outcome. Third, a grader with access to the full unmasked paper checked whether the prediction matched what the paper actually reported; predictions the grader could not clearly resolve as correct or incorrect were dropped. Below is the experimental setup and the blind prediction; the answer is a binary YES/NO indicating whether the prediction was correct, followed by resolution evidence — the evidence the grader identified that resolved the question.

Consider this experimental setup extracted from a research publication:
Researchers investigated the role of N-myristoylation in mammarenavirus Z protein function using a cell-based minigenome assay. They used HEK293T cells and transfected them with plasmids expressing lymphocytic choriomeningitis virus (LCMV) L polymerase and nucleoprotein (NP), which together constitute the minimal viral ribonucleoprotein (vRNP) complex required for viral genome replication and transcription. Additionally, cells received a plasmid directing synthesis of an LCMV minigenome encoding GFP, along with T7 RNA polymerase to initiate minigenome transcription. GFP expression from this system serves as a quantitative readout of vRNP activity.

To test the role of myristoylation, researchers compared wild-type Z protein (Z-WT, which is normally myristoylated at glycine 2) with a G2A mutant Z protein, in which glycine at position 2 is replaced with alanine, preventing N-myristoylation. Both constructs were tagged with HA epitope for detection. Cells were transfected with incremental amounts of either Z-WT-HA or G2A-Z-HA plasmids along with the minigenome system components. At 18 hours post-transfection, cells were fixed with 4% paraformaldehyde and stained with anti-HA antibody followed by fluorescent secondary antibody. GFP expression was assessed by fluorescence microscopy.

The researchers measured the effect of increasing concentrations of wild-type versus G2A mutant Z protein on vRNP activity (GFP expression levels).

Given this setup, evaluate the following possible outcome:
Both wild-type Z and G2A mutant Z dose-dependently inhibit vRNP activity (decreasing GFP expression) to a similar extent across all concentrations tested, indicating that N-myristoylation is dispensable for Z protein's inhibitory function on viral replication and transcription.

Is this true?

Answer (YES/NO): YES